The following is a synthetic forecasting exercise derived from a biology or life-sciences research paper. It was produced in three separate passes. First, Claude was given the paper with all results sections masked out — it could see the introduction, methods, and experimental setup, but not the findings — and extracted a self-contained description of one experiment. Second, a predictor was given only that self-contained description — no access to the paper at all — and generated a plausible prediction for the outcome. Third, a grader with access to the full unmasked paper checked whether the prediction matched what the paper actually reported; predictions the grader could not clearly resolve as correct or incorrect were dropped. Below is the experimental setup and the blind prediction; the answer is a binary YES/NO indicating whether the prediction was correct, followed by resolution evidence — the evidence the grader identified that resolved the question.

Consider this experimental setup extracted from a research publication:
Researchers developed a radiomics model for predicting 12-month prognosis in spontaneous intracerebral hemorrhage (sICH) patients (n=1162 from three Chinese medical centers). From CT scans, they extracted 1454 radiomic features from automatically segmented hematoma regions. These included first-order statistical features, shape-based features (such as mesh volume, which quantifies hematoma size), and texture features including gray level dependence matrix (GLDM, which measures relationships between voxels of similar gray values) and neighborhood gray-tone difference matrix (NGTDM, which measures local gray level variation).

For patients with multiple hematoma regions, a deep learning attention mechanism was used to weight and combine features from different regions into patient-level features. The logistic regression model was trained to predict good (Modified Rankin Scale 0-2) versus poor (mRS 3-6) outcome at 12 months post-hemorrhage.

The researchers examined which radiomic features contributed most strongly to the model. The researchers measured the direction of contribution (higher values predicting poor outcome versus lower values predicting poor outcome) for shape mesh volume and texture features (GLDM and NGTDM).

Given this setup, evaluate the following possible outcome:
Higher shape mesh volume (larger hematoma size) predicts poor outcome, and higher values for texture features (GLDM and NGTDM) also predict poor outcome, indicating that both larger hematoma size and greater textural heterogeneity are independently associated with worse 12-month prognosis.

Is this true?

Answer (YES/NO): NO